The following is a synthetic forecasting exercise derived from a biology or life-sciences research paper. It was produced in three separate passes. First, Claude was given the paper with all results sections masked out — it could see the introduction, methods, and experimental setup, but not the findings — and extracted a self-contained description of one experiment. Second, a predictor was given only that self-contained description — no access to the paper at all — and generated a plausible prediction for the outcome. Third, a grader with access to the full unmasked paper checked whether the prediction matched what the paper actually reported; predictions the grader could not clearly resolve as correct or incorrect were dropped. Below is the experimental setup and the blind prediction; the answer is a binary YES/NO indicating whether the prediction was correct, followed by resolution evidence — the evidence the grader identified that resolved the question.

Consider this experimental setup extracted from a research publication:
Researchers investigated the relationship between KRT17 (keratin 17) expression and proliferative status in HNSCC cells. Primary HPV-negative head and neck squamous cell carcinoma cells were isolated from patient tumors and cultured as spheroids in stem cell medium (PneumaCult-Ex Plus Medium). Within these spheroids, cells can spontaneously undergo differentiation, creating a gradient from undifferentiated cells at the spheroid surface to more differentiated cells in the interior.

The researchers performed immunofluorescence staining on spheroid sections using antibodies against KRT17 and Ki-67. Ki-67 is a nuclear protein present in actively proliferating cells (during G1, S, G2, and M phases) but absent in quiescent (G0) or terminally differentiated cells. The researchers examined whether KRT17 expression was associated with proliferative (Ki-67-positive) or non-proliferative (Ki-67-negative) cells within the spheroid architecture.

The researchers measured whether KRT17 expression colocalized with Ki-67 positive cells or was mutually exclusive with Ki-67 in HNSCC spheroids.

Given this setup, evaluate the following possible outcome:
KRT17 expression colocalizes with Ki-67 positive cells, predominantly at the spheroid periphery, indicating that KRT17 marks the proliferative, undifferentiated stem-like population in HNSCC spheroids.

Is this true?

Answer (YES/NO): NO